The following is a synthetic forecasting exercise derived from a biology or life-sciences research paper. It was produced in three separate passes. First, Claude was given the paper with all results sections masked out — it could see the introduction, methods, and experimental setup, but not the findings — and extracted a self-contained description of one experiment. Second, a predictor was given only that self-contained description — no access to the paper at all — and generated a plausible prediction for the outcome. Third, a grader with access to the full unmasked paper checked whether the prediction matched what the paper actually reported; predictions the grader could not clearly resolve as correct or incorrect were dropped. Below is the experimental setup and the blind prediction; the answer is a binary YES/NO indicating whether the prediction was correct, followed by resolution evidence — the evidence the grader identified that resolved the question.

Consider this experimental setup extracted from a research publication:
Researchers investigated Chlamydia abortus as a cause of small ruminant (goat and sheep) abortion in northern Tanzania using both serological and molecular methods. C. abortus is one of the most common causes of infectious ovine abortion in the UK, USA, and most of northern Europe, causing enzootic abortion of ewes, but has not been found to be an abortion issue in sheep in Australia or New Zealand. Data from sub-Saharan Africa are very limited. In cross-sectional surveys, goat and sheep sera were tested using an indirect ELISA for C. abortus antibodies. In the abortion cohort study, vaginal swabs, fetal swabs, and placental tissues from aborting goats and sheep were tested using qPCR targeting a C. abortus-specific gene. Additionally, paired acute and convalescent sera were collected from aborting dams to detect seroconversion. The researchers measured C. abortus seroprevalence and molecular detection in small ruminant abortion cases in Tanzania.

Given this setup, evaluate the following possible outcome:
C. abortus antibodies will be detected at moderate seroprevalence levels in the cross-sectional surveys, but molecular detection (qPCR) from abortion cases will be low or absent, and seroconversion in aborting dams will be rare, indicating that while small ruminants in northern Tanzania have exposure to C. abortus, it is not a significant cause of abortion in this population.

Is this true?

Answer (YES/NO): NO